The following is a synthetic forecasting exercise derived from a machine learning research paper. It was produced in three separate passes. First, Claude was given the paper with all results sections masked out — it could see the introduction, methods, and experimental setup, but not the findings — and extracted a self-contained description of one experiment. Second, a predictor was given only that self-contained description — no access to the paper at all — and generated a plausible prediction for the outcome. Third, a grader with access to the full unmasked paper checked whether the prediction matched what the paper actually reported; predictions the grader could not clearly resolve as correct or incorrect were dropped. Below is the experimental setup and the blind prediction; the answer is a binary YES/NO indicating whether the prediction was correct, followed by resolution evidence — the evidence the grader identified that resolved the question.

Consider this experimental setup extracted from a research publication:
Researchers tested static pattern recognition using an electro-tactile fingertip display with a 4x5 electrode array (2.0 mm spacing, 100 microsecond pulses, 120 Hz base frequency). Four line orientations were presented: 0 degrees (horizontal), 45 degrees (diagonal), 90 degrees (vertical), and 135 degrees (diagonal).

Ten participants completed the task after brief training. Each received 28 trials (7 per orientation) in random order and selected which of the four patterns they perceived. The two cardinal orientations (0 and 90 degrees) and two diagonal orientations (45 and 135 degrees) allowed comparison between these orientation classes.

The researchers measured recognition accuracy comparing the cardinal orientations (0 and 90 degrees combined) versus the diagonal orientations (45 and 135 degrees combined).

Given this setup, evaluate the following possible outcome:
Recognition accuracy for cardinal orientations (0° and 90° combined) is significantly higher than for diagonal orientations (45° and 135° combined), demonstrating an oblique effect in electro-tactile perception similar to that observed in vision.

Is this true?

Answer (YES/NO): NO